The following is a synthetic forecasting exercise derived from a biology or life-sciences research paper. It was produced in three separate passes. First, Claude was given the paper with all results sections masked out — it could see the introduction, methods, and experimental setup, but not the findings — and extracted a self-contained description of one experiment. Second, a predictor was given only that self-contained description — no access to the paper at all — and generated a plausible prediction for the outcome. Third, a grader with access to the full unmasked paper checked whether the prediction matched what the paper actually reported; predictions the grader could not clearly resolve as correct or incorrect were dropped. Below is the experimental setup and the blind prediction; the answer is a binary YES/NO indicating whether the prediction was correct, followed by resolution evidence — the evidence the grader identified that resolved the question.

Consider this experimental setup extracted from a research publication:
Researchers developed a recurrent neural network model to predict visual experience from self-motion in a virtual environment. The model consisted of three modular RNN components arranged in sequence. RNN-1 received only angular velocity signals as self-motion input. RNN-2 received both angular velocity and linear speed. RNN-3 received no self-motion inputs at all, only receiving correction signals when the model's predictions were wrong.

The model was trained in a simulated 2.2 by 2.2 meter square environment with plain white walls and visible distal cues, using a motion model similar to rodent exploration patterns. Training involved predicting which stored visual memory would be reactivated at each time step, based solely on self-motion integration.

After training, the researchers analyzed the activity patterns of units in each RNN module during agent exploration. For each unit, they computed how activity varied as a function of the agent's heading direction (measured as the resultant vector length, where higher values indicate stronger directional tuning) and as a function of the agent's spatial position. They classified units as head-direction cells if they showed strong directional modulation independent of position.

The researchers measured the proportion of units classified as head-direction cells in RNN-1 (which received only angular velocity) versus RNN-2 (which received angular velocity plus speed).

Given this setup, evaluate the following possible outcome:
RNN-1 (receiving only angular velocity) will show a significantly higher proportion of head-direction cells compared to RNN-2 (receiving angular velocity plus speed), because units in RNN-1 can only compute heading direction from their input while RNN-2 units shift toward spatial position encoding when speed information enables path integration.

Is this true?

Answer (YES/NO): YES